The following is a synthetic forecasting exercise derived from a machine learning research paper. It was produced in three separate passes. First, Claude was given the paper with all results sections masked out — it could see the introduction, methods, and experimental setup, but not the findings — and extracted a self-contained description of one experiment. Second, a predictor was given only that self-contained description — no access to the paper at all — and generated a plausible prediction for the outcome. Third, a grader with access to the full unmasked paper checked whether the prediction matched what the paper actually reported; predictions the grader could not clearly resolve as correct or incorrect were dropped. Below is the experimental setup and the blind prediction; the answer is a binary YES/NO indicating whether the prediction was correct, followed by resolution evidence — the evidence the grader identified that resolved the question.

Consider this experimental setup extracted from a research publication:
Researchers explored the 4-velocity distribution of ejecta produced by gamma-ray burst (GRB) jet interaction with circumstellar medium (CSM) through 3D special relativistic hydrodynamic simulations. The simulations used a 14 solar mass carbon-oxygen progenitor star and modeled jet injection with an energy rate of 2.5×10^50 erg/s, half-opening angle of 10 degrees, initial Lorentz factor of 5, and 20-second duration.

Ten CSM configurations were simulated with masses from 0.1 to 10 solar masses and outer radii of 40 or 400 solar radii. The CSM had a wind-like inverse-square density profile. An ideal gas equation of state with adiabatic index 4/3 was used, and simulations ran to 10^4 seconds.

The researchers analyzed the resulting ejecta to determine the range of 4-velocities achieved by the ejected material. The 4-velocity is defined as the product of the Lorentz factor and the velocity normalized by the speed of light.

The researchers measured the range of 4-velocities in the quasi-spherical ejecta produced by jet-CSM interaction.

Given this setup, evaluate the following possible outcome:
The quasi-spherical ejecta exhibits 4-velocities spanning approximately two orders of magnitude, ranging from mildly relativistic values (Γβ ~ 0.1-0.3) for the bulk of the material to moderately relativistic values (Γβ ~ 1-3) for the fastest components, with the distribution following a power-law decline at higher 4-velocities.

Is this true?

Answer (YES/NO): NO